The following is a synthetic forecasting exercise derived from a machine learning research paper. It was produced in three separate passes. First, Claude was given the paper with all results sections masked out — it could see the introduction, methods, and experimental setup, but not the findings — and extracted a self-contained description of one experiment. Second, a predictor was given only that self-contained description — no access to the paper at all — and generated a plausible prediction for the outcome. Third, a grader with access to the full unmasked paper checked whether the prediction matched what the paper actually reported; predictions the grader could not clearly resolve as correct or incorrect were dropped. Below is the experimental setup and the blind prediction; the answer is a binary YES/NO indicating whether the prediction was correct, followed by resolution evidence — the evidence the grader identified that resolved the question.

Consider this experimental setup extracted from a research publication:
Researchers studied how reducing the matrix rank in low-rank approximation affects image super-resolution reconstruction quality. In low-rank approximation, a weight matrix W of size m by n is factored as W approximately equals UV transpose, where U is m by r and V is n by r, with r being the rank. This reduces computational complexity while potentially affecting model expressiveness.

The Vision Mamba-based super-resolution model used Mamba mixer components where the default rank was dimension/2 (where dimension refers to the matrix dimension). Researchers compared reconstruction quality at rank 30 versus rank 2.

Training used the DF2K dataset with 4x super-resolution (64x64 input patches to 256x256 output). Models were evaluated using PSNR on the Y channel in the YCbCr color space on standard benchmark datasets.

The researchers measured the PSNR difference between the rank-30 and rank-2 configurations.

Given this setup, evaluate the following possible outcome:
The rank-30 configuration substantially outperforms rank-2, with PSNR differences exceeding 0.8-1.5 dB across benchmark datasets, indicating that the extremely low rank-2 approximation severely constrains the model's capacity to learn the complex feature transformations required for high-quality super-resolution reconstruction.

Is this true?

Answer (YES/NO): NO